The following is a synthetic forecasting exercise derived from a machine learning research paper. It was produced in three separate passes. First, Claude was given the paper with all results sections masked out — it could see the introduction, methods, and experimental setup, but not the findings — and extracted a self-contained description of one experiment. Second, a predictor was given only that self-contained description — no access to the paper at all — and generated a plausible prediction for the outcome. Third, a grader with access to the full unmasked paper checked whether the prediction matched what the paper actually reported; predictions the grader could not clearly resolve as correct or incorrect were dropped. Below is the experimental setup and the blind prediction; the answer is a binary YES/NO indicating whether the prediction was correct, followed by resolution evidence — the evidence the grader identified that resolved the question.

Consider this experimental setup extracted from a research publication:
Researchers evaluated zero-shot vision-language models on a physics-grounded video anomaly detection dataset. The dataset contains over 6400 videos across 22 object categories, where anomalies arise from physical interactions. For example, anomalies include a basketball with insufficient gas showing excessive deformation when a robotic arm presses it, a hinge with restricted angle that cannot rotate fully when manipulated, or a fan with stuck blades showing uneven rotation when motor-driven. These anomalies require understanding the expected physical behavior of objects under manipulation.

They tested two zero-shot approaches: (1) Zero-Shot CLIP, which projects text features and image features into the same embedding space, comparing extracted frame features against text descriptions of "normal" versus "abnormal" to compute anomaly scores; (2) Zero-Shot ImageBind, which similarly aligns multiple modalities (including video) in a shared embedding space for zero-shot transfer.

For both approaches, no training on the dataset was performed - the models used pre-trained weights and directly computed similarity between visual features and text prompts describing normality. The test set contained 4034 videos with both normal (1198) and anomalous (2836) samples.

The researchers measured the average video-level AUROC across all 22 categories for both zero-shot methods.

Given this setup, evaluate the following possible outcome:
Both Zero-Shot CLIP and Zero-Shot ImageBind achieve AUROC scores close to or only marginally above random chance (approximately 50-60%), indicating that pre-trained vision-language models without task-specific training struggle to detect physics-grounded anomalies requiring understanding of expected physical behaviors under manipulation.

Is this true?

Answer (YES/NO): YES